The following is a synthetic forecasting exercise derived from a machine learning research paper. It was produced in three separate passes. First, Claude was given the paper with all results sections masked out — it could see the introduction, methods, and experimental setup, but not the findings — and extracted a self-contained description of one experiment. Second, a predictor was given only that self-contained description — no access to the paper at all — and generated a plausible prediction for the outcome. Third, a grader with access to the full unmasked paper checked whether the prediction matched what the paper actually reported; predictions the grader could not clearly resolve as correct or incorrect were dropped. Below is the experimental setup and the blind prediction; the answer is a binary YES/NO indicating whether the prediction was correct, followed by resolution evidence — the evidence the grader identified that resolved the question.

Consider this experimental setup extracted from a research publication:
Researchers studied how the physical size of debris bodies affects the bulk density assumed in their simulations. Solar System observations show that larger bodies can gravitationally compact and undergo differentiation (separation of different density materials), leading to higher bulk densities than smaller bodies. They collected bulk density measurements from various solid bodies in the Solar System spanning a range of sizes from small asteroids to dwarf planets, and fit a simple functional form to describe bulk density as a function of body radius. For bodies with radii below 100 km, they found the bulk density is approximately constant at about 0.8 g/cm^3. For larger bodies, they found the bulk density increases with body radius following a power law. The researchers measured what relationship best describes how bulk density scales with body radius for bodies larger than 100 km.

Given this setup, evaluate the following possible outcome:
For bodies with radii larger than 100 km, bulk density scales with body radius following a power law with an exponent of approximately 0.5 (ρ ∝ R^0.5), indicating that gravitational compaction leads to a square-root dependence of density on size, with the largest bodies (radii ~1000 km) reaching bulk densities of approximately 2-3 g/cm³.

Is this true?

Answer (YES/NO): YES